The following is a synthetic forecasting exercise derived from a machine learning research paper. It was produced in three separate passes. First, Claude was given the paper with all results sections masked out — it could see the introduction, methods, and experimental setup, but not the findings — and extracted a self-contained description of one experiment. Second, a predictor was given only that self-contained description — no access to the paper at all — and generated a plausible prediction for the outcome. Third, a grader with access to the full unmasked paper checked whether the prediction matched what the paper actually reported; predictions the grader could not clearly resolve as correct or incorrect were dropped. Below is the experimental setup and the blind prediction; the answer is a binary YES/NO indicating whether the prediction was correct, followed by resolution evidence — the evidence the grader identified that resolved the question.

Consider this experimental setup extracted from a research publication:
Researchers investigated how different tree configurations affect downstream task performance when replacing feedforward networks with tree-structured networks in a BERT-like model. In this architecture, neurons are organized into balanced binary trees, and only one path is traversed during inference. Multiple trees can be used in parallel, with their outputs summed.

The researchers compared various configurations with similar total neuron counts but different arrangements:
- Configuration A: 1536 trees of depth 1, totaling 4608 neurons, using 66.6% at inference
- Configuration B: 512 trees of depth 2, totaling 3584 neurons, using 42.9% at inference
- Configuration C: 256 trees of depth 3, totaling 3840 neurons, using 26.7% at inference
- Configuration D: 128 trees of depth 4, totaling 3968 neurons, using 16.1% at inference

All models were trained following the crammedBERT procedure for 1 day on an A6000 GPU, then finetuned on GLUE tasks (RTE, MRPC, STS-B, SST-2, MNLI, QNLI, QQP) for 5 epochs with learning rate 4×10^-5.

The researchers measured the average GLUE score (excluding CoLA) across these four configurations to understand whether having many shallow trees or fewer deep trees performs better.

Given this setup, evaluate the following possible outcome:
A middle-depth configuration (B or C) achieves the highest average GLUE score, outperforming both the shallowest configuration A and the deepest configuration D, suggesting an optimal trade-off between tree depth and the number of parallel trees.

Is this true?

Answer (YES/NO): NO